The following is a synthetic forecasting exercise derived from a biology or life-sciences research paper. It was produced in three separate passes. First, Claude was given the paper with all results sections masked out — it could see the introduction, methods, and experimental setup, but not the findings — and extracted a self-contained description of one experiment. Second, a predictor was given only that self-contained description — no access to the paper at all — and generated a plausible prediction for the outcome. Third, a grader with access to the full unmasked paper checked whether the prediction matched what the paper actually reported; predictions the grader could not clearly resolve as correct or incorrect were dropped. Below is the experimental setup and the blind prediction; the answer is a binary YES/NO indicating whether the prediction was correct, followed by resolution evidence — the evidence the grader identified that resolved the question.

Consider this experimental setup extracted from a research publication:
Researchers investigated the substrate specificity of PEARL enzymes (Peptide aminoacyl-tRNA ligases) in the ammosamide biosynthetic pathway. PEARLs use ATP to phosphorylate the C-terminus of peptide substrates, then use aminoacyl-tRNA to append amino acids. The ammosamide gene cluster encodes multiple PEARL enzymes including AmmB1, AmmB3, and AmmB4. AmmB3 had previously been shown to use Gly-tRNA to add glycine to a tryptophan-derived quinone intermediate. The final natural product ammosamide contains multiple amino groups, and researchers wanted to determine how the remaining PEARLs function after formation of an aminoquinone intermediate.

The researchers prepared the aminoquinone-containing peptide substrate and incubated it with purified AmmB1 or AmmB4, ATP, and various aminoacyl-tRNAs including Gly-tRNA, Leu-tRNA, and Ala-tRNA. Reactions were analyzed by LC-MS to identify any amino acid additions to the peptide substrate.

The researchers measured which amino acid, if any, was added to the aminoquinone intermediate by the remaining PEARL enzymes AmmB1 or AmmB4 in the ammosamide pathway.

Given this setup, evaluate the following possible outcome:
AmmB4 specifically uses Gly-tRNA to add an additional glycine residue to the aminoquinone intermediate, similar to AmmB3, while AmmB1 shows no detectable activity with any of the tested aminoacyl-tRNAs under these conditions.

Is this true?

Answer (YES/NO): NO